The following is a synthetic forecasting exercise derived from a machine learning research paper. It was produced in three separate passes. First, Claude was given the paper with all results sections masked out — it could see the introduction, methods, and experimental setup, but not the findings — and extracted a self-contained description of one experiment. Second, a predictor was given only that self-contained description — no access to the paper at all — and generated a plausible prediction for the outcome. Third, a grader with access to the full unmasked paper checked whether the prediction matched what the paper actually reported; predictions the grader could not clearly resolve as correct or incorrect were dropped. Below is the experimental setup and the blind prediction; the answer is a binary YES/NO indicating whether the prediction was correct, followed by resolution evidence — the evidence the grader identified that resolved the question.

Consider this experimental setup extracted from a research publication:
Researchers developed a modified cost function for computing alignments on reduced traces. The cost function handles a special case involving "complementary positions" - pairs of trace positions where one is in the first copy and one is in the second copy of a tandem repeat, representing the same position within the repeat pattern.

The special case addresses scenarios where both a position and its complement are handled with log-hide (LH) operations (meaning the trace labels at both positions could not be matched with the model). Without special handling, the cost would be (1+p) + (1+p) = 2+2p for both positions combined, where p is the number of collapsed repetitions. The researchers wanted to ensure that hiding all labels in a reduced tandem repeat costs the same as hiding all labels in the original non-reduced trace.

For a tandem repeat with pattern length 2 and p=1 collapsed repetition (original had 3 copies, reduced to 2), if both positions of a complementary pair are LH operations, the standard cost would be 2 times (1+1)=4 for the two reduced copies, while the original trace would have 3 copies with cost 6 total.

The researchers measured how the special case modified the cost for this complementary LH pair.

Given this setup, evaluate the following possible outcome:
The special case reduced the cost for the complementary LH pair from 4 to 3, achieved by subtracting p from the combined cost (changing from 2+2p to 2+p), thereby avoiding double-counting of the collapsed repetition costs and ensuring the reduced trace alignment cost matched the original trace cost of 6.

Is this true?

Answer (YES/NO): YES